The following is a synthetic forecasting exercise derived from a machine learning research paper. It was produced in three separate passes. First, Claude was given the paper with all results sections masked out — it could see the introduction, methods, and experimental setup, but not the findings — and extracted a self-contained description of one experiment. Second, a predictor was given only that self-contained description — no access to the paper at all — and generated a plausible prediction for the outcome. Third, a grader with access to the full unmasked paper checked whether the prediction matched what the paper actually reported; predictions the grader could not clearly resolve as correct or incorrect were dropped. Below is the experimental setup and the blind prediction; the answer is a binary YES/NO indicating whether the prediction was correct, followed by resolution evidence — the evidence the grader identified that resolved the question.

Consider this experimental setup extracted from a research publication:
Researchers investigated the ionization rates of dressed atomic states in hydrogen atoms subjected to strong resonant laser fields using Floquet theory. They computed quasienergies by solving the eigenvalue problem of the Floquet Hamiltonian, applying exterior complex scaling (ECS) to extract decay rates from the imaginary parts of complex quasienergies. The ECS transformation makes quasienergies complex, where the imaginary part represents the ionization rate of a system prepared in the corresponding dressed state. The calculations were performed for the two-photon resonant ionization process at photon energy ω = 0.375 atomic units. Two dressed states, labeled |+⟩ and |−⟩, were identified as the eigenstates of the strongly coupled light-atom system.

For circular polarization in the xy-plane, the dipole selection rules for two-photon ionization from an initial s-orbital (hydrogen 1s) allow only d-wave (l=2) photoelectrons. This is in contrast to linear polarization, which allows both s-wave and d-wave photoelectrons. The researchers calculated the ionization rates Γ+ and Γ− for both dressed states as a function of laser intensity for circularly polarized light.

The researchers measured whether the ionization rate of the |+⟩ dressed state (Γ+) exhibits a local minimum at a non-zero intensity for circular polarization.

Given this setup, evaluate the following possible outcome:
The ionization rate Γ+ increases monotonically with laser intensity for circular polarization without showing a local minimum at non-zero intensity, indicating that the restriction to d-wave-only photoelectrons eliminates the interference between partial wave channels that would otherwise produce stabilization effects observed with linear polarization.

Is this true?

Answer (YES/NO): NO